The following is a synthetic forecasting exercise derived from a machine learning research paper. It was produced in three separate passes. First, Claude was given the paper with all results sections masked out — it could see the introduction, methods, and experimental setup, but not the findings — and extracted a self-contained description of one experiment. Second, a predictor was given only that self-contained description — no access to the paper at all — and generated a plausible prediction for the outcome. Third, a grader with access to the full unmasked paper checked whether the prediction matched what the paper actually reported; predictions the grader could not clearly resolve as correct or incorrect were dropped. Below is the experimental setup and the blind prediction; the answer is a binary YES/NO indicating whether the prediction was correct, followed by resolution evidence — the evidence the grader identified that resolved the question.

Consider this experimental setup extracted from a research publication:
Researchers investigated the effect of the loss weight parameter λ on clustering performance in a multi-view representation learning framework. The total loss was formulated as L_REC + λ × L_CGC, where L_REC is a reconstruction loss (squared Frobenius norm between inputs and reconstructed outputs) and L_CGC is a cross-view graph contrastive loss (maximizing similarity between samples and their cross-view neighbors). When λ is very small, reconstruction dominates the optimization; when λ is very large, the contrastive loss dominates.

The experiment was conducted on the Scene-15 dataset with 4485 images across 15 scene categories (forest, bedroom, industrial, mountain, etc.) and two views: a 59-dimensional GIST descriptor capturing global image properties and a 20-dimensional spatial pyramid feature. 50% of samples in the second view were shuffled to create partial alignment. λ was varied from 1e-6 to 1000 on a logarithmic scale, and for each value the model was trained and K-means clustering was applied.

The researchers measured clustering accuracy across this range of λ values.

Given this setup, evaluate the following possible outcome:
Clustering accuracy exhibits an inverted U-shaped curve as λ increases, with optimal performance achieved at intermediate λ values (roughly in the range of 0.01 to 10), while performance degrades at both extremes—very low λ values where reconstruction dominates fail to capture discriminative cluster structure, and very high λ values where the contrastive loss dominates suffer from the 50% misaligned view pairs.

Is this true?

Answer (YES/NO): NO